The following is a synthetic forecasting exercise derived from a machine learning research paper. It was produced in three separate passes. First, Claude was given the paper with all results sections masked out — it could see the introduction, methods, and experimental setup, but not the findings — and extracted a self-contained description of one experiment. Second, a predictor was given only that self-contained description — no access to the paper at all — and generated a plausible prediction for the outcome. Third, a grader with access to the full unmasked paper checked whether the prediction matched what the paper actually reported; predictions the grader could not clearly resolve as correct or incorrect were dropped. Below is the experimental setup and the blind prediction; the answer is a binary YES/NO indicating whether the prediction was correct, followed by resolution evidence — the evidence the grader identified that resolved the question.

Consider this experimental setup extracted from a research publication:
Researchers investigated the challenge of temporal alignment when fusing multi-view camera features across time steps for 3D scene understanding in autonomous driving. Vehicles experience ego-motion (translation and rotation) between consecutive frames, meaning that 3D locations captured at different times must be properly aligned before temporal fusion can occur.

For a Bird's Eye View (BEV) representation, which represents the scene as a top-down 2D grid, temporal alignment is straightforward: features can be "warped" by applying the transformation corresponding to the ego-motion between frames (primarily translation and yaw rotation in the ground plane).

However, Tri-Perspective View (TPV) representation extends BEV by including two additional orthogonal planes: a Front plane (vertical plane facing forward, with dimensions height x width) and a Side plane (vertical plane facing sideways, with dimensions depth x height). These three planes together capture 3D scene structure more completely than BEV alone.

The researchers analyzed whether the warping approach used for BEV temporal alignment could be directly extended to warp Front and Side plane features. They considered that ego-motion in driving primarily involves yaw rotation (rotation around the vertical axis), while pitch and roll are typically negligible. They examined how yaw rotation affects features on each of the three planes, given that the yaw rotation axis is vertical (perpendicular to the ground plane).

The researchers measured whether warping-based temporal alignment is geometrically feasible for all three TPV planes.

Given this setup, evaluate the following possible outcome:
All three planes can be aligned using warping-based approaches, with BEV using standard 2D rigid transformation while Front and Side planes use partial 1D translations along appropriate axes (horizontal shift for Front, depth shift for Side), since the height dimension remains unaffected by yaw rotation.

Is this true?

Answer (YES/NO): NO